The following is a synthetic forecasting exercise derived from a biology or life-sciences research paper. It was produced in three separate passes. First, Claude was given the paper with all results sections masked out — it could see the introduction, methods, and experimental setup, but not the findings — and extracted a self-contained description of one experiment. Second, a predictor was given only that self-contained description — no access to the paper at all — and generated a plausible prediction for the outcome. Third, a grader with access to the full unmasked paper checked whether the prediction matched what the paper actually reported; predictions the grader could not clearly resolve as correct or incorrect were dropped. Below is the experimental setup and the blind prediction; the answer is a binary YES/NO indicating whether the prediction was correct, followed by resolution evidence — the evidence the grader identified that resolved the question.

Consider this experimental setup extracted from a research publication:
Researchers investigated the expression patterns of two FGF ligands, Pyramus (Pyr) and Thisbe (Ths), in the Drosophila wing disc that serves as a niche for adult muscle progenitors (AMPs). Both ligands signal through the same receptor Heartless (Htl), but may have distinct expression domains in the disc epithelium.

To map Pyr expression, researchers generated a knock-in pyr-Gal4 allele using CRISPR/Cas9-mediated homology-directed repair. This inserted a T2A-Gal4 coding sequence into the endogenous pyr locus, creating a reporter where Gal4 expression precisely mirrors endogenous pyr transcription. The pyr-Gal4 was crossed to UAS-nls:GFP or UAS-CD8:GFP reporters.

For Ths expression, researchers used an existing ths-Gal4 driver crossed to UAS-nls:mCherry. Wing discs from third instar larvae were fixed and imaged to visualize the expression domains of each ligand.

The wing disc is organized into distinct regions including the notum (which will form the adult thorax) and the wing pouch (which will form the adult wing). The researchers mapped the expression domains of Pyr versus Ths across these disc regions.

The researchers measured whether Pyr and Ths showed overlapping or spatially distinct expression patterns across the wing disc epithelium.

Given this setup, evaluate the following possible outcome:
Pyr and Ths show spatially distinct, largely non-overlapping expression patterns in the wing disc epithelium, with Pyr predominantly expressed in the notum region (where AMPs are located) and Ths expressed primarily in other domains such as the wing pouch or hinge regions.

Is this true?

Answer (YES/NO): NO